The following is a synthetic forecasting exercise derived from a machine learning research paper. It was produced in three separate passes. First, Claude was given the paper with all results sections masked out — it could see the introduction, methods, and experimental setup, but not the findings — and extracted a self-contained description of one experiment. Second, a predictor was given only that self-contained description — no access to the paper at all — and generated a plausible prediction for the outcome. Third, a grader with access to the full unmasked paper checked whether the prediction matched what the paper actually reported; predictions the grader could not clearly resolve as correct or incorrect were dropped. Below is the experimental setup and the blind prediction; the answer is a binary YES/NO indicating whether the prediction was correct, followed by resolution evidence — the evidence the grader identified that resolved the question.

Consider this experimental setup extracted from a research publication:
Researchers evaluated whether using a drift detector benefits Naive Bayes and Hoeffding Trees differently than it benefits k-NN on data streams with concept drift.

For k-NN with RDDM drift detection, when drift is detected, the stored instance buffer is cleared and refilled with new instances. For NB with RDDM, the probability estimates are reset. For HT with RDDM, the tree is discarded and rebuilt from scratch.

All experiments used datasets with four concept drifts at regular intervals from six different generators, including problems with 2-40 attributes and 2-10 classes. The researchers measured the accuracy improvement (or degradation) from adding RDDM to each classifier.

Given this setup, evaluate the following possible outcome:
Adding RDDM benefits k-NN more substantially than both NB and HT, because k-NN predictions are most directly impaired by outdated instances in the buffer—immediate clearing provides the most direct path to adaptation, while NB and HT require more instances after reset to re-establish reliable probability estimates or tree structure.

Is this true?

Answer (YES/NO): NO